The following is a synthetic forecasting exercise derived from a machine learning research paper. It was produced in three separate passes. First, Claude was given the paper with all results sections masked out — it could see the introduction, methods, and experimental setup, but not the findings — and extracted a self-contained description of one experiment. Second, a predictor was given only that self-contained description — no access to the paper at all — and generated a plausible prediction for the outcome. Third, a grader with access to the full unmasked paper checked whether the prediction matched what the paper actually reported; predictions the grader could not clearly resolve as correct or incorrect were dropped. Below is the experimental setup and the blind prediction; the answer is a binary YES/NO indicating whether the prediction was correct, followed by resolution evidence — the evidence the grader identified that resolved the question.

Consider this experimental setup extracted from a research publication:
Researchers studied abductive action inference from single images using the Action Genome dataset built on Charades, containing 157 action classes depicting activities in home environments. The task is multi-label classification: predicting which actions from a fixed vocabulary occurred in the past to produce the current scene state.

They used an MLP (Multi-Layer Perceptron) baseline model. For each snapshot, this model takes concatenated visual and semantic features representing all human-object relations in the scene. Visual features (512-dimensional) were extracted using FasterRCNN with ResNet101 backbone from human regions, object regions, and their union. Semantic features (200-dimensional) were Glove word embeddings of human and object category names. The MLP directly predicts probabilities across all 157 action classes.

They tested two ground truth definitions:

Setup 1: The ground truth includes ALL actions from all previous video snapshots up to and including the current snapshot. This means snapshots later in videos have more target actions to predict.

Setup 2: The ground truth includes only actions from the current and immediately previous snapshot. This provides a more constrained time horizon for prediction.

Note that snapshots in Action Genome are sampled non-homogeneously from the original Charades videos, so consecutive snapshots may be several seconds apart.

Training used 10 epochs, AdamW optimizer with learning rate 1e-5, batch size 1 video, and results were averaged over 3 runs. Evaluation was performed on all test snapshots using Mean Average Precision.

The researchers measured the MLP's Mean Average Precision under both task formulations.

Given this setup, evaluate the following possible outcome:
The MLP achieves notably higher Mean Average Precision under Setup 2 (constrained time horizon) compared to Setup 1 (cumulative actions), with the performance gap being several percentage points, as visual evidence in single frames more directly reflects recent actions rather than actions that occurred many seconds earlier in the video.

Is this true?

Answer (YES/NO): YES